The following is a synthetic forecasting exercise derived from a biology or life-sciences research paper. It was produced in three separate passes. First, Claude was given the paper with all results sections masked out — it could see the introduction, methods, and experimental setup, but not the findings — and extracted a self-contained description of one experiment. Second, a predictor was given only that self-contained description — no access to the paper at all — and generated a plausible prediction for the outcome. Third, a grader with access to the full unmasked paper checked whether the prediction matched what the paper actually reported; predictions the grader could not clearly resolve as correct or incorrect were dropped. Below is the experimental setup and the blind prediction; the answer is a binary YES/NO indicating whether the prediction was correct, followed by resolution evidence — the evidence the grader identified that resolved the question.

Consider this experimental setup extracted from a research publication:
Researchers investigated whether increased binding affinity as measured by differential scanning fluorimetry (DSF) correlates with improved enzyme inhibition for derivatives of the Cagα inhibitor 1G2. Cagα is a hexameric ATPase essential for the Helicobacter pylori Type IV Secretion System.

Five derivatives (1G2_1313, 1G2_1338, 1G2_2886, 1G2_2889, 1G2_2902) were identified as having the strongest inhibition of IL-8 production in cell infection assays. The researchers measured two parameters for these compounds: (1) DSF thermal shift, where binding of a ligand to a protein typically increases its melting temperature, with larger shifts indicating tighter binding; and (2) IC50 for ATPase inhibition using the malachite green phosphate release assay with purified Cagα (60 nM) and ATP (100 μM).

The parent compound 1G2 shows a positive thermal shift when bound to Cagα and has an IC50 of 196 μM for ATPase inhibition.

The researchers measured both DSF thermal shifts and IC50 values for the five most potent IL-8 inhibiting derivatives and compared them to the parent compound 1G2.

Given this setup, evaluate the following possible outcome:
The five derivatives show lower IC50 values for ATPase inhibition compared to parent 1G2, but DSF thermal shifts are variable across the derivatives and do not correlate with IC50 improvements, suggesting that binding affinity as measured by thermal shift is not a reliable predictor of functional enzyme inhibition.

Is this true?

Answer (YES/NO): NO